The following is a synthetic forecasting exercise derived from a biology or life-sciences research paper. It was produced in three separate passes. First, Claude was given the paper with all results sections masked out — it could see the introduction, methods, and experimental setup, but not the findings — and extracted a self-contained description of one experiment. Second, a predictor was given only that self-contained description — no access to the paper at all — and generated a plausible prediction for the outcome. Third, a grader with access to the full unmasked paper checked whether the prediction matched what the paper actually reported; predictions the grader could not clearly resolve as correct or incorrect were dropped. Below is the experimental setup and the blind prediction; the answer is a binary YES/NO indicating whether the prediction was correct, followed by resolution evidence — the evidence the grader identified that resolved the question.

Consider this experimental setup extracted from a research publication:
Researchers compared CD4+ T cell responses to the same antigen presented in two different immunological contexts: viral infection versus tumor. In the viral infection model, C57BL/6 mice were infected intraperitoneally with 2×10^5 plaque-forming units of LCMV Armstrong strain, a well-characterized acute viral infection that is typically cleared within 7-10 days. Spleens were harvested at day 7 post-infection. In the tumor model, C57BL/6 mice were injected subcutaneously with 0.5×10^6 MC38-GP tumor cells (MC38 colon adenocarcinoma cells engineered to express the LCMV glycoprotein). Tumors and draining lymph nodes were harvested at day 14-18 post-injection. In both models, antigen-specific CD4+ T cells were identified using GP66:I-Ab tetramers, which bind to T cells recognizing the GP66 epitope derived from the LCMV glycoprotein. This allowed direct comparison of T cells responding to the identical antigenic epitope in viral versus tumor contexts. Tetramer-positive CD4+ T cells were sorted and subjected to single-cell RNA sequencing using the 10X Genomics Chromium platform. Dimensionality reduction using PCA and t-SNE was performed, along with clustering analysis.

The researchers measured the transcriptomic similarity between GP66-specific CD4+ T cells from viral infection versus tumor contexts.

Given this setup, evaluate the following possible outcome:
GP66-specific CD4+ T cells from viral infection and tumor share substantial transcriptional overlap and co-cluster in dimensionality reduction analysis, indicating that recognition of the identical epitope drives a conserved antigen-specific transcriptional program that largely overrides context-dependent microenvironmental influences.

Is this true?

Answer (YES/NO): NO